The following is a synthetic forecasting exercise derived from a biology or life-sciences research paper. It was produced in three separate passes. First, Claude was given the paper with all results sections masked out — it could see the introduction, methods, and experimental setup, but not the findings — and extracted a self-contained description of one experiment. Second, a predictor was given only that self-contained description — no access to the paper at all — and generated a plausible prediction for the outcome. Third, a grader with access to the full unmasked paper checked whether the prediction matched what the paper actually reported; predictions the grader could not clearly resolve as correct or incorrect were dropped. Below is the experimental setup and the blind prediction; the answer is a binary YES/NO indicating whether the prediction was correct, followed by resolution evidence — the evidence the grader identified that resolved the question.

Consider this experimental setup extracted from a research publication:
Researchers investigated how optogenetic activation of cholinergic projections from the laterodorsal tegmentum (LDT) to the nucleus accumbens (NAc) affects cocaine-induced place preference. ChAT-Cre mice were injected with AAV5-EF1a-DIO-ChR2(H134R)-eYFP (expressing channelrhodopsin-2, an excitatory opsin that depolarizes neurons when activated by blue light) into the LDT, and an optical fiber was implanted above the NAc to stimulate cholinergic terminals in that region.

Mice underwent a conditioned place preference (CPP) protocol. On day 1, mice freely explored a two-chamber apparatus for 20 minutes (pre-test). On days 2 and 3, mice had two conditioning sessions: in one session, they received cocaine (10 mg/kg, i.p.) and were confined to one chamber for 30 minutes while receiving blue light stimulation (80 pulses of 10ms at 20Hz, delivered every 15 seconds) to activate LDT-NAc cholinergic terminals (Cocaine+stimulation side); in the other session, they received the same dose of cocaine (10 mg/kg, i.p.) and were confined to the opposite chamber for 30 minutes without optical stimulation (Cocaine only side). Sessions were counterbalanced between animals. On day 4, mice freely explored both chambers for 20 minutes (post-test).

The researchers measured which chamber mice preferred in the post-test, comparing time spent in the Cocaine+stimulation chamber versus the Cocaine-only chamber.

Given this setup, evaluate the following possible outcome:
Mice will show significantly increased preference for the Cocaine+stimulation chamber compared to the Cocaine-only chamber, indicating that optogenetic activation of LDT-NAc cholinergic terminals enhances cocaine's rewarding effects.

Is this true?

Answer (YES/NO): YES